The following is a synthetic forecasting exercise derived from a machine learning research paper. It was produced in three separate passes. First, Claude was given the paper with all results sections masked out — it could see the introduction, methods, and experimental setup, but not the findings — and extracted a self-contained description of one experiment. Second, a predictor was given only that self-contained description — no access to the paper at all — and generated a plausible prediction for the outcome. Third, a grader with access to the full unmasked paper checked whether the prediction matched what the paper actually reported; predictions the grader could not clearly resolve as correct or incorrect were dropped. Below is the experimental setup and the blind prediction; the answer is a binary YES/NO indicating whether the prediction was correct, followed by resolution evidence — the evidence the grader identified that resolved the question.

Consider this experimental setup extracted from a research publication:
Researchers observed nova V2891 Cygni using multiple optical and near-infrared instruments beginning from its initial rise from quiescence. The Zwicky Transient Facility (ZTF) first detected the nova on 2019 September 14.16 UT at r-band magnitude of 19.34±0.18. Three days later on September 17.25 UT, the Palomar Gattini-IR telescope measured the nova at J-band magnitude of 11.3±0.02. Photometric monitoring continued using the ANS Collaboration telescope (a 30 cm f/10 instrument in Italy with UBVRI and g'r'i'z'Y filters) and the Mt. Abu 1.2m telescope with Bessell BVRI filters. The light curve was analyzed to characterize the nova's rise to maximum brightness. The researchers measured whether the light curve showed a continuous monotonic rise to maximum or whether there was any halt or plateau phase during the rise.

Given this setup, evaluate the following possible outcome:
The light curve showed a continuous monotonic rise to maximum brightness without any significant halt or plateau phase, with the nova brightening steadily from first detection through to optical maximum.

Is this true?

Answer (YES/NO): NO